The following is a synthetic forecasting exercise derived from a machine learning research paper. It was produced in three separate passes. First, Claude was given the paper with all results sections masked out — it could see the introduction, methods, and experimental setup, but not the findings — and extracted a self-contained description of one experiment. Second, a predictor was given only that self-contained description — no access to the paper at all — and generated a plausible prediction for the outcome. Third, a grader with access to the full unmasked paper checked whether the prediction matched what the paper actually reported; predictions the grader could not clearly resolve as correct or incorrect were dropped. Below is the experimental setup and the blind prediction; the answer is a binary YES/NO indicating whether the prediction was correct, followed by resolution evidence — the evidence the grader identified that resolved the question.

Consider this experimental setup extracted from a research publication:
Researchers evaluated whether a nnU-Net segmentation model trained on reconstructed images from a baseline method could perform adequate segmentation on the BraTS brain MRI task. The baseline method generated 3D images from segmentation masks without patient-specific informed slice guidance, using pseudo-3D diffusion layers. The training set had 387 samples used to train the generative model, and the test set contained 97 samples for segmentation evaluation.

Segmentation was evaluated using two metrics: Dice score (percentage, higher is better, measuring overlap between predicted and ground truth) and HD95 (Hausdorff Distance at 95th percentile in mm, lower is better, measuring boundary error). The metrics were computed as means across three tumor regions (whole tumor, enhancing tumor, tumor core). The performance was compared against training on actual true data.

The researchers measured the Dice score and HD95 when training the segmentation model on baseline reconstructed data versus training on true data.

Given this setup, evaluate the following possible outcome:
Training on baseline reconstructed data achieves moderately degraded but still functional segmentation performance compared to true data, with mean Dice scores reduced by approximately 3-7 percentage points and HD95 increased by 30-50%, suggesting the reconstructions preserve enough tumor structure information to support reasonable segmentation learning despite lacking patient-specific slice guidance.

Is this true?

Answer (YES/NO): NO